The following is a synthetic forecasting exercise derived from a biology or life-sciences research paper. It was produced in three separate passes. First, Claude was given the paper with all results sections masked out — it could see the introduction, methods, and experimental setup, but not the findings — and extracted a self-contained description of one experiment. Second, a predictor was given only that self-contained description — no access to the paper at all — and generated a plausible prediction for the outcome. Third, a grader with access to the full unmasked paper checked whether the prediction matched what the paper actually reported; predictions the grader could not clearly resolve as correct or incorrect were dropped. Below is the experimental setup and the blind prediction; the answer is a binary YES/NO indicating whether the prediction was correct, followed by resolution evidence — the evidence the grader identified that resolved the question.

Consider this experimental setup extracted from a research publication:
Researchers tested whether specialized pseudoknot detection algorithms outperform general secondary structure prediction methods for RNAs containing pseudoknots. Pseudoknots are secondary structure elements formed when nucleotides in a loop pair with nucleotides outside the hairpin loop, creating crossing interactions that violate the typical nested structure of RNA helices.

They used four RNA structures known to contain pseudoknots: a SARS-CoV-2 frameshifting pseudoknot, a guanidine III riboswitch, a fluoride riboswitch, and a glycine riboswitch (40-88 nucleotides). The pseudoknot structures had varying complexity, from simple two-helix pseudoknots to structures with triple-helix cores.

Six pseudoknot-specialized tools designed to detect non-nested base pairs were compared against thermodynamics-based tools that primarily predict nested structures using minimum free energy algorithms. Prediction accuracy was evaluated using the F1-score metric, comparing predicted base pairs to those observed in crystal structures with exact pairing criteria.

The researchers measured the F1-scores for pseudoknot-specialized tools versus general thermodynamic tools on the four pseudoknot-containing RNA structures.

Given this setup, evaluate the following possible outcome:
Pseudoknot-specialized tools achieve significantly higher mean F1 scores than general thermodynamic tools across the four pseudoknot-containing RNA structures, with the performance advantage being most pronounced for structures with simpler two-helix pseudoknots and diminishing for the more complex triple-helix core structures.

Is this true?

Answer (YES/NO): NO